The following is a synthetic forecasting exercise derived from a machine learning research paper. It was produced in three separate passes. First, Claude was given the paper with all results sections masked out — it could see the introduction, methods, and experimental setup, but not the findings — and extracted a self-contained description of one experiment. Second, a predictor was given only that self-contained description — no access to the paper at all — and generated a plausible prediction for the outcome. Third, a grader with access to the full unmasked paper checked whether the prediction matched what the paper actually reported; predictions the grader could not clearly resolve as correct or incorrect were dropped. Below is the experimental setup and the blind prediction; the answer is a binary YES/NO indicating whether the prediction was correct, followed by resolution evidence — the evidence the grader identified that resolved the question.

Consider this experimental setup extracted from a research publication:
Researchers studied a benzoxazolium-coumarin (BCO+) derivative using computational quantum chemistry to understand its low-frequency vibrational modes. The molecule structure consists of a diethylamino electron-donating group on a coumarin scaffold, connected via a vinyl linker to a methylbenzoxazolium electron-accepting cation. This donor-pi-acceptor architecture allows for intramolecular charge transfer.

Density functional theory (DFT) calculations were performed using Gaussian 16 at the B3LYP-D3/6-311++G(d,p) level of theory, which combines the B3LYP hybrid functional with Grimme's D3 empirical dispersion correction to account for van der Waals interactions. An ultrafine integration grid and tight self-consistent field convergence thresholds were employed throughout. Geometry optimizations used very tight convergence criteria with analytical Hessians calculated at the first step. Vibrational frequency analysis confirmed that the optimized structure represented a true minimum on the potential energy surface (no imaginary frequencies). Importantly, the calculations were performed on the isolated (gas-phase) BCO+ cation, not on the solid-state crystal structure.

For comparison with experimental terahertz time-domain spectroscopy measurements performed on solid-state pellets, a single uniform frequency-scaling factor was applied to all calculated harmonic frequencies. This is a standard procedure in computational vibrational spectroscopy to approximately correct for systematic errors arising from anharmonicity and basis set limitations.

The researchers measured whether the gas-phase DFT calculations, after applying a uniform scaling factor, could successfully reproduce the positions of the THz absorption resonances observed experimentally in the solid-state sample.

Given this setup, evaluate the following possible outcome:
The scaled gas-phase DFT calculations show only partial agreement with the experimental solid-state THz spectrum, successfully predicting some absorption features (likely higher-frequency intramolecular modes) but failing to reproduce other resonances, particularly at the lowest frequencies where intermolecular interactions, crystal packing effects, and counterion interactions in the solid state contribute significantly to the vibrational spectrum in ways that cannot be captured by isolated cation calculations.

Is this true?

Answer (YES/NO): NO